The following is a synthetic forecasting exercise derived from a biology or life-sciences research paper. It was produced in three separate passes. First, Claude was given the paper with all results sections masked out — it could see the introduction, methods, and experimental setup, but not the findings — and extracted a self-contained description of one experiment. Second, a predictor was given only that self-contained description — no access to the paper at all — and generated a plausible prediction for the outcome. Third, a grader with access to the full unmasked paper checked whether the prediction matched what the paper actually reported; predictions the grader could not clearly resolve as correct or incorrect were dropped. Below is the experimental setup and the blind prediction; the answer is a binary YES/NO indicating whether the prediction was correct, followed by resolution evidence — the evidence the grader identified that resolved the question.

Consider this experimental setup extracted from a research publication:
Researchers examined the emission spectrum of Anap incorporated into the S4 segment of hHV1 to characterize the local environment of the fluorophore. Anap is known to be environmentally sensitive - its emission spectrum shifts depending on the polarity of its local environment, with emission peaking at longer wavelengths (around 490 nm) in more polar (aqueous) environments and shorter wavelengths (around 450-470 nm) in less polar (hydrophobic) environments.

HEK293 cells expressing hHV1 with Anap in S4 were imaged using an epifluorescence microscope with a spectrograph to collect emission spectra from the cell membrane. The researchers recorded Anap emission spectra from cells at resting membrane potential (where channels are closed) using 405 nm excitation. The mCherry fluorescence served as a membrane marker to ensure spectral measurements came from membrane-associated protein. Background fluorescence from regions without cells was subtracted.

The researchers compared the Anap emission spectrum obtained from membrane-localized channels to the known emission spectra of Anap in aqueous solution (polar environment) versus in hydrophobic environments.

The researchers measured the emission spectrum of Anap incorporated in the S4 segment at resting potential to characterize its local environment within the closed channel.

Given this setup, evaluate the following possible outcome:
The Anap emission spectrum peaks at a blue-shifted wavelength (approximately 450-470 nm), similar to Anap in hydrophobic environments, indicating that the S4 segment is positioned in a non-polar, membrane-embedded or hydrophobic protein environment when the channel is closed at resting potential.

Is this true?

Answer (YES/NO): NO